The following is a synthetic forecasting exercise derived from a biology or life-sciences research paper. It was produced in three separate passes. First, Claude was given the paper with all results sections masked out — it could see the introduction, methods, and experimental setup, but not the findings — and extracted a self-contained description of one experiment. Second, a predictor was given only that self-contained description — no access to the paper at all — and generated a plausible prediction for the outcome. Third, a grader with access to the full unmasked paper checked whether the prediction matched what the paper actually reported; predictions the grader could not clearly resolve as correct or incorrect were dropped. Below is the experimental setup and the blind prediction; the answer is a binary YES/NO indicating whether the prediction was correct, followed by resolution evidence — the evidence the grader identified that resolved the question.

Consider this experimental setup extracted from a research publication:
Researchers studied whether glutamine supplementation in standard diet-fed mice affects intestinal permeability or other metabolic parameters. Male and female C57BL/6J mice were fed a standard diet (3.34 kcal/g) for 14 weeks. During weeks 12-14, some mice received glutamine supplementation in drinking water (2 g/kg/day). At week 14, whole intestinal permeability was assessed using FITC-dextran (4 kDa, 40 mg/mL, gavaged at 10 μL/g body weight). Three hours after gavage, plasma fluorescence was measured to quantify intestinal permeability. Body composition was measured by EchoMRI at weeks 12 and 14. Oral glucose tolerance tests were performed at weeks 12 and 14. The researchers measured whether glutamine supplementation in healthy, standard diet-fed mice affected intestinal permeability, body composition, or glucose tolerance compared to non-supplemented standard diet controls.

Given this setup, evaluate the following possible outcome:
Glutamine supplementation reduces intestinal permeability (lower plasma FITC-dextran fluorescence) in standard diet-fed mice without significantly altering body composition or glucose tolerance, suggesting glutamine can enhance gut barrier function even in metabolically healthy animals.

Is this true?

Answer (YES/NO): NO